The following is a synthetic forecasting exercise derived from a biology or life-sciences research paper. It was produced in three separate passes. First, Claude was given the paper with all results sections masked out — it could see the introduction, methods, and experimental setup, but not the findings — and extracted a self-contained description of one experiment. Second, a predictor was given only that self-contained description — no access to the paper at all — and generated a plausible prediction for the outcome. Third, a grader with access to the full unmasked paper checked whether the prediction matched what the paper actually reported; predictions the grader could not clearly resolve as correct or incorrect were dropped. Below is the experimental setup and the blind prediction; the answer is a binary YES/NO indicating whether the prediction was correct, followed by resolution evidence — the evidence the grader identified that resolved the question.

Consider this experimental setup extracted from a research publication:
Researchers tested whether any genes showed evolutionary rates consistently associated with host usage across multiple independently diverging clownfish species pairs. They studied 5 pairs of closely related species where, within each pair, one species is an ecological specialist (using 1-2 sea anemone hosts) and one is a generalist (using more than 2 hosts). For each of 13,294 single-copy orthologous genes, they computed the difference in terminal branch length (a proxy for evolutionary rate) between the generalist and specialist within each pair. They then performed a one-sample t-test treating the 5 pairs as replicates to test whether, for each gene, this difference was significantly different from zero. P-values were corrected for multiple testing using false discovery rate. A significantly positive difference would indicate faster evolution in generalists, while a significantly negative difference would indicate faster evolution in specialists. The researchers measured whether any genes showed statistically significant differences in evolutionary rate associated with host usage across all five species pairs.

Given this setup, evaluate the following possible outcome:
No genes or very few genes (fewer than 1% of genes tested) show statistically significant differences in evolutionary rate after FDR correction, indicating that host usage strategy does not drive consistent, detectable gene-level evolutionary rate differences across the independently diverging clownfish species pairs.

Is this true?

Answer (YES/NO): YES